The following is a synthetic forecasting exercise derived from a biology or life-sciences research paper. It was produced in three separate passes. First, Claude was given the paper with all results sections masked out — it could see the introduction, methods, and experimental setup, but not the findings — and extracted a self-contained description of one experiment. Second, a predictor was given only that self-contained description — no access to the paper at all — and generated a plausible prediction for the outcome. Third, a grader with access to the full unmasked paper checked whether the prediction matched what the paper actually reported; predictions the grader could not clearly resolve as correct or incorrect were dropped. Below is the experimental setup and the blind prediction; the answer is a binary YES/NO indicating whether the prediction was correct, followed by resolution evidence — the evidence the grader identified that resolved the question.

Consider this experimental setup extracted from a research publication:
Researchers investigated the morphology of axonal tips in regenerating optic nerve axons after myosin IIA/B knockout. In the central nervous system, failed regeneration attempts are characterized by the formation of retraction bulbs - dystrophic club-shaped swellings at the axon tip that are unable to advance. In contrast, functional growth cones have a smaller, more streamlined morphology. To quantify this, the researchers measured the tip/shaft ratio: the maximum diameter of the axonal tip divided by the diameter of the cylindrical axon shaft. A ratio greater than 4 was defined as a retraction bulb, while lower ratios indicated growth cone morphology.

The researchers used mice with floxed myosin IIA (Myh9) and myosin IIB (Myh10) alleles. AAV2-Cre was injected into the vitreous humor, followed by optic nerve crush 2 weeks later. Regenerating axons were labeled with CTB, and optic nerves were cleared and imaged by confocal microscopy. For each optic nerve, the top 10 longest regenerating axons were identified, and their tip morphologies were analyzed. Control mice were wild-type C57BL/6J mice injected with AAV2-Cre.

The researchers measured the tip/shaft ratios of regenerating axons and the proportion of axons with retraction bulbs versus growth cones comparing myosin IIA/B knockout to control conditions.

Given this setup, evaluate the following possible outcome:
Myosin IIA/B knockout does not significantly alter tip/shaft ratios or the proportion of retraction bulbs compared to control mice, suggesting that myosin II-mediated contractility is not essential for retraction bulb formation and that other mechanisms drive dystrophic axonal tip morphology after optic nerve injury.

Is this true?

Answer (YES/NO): NO